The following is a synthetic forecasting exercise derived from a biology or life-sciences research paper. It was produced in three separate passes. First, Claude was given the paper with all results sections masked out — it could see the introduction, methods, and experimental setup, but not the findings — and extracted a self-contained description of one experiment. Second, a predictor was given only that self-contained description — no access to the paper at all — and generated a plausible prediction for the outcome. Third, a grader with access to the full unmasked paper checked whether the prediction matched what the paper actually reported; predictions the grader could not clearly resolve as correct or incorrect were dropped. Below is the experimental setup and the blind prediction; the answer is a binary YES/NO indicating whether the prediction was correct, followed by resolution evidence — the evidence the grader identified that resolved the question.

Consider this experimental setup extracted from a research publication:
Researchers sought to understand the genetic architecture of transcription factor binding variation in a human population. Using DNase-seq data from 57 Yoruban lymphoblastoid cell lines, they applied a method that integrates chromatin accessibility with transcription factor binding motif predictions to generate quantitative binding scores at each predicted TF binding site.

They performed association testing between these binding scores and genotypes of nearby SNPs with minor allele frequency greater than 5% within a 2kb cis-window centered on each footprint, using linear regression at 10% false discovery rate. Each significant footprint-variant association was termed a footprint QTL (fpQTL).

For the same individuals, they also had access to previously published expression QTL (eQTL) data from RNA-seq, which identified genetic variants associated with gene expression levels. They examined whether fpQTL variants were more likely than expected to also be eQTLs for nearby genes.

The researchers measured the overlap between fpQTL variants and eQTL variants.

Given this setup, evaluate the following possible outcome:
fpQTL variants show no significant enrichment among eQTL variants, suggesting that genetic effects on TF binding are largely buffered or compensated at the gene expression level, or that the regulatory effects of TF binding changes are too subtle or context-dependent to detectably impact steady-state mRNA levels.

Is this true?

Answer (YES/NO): NO